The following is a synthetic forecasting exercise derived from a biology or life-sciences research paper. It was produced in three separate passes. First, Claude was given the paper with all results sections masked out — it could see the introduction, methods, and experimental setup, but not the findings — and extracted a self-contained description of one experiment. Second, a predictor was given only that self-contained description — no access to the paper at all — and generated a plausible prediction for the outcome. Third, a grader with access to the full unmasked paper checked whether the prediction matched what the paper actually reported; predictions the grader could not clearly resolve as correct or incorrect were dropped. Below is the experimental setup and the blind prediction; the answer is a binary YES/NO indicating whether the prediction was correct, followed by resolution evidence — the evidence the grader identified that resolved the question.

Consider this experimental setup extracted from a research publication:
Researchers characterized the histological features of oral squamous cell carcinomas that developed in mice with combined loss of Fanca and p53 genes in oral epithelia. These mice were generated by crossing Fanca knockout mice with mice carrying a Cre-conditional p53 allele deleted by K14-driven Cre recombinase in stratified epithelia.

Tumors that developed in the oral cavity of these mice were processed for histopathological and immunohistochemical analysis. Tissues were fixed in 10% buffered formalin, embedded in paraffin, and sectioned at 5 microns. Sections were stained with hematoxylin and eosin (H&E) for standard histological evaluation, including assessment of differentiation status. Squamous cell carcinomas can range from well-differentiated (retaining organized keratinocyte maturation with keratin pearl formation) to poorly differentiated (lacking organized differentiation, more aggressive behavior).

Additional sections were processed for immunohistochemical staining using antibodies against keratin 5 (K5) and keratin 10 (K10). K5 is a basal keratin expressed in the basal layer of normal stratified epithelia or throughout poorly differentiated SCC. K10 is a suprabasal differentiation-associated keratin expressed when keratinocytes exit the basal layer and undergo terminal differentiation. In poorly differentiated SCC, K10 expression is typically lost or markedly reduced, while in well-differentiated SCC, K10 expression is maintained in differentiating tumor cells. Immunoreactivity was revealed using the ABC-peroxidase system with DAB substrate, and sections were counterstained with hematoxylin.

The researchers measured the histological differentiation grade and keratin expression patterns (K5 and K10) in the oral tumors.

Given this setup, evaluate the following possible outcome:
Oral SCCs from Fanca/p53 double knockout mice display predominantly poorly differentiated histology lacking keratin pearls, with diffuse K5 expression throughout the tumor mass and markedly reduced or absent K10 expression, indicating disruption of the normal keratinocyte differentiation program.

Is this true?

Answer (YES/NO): NO